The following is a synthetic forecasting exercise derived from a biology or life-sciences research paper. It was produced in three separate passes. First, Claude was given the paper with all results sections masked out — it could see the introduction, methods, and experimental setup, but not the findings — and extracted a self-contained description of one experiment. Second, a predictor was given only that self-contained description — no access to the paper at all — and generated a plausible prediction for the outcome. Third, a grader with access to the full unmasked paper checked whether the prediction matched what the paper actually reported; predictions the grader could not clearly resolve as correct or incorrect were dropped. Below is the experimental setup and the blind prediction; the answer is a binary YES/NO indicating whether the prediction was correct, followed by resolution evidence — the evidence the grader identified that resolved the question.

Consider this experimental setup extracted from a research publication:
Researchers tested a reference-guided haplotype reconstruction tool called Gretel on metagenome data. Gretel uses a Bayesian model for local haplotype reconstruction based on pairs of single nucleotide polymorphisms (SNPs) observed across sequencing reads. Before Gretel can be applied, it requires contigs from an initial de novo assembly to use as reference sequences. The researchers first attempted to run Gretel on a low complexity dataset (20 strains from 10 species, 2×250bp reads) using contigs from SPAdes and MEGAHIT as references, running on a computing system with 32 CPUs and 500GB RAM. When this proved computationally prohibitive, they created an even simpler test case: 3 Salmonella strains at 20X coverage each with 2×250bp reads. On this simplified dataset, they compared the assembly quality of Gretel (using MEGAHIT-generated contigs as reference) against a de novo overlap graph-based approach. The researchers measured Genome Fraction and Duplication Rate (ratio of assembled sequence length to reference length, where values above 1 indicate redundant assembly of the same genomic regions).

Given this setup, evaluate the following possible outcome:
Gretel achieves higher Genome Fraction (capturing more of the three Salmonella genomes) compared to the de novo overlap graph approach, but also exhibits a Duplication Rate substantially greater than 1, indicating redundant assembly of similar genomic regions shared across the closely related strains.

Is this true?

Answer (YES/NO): YES